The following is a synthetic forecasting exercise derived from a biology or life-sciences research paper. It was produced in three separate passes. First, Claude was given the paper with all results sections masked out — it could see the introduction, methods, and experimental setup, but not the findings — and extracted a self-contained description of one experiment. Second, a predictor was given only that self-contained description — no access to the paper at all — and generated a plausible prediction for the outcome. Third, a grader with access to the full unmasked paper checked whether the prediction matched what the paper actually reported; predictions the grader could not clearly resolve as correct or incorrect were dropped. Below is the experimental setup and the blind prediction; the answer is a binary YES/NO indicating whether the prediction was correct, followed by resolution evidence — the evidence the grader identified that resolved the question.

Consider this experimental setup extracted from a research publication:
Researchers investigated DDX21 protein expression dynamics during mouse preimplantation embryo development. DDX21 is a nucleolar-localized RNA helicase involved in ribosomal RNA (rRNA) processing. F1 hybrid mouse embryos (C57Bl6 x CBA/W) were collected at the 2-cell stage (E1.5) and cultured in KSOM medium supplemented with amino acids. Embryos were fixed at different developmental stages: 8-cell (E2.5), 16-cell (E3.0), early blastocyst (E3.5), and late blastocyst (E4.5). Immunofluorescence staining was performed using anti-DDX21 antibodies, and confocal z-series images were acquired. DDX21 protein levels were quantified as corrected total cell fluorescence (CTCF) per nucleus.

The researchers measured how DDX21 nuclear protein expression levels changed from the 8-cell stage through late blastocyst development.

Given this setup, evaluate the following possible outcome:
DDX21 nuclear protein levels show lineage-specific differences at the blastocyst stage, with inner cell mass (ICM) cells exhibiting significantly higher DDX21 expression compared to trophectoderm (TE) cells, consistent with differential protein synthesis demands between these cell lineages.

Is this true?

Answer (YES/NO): NO